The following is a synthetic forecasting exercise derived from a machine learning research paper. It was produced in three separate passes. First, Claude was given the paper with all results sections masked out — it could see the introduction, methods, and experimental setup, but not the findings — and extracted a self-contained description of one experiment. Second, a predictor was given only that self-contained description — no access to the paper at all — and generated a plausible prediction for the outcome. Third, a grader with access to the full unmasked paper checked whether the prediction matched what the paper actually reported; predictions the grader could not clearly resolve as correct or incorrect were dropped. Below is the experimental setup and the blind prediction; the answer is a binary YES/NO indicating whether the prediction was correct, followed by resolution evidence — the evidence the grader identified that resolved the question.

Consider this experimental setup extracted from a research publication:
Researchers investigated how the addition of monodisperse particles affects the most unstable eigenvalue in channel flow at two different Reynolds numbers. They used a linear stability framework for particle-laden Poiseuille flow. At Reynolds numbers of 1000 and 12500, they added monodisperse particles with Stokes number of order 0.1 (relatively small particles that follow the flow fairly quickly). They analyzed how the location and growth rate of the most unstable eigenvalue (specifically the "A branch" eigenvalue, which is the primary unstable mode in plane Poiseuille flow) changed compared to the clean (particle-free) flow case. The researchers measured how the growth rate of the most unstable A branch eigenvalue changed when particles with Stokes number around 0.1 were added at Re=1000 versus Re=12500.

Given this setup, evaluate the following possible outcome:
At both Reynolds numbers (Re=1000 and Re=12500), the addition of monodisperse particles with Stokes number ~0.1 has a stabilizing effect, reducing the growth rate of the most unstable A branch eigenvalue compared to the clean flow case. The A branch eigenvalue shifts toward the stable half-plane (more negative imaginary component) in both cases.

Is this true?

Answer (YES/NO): NO